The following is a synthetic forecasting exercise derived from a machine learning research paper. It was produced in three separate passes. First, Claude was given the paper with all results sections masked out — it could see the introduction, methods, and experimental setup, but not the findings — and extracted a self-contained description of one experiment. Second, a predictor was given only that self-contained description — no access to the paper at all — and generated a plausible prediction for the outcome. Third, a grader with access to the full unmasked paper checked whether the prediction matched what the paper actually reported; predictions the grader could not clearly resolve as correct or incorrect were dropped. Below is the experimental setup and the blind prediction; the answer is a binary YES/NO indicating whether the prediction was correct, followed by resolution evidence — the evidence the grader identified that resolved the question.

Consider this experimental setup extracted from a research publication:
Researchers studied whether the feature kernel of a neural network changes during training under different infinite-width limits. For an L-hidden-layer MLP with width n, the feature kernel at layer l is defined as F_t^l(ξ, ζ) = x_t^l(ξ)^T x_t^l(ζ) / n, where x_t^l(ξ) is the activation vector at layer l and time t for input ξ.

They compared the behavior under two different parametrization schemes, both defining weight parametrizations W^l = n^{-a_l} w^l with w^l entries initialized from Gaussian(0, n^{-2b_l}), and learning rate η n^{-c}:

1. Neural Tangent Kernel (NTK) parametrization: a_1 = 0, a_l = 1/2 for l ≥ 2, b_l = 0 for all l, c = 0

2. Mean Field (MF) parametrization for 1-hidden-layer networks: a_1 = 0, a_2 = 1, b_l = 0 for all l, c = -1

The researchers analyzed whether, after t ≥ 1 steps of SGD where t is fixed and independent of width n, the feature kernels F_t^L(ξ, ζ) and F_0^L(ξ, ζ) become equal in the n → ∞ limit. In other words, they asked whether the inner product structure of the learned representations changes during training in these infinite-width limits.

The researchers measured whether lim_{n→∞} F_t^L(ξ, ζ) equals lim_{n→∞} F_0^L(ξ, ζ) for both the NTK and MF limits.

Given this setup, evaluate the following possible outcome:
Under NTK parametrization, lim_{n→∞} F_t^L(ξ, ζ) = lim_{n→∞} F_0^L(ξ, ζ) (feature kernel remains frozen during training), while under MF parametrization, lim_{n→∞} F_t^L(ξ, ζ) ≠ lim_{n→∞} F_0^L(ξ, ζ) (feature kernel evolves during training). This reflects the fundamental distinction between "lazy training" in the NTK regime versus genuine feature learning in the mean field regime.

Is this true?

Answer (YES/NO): YES